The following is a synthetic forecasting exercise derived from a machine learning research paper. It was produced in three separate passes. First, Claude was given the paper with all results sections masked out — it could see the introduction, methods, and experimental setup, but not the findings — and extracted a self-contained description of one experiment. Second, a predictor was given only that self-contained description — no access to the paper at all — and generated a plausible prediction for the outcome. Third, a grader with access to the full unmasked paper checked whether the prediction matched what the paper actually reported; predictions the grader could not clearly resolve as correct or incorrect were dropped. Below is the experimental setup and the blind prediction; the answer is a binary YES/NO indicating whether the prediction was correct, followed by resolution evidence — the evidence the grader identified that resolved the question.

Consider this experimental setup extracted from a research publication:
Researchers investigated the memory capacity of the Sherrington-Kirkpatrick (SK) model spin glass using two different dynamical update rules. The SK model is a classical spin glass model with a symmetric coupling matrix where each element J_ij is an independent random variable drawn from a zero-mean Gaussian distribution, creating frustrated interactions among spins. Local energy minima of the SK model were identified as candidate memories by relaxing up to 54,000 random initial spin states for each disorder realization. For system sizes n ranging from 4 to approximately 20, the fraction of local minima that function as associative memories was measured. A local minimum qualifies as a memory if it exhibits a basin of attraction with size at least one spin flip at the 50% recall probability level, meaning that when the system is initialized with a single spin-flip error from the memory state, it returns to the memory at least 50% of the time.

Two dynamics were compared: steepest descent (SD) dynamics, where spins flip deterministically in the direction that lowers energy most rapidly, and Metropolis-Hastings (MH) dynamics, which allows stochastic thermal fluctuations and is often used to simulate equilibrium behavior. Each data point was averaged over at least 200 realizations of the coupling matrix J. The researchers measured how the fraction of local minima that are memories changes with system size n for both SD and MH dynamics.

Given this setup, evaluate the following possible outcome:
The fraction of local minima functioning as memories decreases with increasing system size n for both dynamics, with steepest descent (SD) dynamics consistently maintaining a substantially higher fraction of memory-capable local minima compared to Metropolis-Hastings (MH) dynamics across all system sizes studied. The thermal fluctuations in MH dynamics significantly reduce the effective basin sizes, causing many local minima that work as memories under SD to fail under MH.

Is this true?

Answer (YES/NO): NO